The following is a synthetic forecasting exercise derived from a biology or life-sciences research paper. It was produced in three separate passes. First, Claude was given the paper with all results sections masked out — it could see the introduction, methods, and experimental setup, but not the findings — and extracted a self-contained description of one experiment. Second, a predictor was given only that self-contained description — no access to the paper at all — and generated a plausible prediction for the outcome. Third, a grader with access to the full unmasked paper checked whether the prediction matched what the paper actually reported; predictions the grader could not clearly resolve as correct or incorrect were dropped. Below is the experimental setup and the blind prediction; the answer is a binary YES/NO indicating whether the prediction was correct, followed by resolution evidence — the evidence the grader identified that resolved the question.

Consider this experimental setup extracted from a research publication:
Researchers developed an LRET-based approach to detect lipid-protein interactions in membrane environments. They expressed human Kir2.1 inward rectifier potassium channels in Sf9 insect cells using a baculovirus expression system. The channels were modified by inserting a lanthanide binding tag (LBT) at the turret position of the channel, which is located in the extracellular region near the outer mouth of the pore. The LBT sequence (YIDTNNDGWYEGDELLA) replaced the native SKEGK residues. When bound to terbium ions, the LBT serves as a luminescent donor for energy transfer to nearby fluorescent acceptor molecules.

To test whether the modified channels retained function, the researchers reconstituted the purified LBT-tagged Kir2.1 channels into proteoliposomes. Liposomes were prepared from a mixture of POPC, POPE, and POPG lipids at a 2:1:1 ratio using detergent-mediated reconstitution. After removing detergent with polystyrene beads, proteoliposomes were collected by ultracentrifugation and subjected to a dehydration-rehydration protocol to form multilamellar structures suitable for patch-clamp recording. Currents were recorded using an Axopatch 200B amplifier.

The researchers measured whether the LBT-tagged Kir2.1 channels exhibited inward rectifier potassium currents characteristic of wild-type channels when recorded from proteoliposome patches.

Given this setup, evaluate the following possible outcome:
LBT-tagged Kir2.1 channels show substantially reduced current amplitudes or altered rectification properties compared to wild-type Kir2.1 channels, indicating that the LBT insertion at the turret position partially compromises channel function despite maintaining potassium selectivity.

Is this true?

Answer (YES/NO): NO